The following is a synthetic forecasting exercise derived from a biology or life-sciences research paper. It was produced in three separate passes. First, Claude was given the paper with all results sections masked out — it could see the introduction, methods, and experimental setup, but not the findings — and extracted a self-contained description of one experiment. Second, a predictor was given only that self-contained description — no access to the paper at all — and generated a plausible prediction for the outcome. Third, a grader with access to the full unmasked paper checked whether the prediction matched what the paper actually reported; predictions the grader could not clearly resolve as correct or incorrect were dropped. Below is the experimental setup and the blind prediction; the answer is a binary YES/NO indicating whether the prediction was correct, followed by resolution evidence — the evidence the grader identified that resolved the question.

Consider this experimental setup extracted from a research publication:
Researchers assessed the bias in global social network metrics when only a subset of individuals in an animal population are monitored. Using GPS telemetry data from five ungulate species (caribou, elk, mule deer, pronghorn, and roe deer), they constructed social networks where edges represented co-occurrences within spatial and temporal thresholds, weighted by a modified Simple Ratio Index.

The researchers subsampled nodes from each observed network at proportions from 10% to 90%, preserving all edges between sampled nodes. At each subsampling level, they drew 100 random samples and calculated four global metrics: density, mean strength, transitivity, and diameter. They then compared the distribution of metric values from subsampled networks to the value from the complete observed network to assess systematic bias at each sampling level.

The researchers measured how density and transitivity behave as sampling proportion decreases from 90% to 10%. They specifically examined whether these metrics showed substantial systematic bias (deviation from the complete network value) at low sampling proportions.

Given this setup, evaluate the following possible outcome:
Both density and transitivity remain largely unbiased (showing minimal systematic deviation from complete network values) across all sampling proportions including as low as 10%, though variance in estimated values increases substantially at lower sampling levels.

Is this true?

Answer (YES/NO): NO